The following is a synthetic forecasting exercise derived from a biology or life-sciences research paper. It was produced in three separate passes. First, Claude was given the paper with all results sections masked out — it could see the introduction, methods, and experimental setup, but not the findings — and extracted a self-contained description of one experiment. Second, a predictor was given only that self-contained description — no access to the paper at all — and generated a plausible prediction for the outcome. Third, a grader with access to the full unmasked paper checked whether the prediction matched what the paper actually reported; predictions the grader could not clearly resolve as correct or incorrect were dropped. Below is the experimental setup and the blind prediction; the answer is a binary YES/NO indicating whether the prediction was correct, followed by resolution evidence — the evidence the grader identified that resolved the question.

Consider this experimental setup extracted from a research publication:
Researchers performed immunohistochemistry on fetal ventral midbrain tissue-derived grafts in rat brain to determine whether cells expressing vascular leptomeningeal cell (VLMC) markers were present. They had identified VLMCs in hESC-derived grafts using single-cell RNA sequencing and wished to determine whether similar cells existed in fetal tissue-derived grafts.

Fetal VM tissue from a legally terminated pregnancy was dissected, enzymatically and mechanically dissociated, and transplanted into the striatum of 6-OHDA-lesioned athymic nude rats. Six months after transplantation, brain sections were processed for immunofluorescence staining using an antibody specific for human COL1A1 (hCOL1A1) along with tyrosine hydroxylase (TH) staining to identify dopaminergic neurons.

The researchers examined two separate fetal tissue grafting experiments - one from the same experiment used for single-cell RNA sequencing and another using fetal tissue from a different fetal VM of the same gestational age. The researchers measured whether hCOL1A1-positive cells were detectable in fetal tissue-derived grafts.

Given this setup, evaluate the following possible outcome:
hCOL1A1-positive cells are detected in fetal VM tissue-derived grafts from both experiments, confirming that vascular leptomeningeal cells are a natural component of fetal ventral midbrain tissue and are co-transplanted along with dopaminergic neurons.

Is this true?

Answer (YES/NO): NO